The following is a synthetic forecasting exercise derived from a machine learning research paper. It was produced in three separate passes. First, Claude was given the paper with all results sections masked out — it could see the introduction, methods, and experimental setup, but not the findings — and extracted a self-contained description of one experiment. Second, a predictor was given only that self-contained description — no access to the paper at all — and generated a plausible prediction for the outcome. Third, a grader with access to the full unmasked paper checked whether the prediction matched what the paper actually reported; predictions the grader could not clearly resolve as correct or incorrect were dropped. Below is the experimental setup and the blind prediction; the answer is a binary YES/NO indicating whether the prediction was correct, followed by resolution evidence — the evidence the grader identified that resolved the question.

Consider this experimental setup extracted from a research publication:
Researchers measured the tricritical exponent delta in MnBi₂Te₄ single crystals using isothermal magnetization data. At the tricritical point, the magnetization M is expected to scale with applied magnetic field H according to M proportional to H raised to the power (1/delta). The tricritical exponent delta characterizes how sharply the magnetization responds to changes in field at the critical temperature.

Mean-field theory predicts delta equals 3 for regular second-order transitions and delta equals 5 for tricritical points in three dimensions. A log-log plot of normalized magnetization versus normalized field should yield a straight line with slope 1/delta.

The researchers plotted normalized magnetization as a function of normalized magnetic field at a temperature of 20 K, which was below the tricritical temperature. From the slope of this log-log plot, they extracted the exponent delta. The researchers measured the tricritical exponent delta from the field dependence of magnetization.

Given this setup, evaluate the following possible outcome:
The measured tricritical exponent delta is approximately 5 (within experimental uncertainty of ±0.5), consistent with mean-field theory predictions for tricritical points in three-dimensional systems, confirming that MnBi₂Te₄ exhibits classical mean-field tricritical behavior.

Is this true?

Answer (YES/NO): NO